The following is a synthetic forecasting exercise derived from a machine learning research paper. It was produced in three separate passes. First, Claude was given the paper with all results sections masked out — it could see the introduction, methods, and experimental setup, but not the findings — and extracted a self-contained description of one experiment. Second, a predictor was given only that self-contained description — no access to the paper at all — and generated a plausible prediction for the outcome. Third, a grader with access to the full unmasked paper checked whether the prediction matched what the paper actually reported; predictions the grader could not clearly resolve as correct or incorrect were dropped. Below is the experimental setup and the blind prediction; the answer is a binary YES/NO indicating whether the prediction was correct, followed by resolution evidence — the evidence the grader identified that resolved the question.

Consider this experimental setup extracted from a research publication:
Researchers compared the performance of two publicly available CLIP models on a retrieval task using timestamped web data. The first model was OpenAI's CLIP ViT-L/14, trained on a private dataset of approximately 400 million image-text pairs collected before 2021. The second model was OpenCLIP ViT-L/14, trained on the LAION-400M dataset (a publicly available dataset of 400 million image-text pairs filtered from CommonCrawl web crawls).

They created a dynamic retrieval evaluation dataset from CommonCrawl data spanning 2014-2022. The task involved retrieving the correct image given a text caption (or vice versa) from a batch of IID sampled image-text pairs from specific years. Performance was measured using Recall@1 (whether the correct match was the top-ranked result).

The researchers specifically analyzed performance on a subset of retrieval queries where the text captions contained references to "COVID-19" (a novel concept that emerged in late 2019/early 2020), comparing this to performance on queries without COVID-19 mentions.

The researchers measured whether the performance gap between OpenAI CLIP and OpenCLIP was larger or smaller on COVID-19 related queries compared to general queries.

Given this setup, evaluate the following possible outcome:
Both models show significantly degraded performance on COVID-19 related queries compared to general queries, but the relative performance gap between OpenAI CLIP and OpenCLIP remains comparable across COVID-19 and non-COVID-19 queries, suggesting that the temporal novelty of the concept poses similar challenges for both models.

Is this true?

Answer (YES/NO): NO